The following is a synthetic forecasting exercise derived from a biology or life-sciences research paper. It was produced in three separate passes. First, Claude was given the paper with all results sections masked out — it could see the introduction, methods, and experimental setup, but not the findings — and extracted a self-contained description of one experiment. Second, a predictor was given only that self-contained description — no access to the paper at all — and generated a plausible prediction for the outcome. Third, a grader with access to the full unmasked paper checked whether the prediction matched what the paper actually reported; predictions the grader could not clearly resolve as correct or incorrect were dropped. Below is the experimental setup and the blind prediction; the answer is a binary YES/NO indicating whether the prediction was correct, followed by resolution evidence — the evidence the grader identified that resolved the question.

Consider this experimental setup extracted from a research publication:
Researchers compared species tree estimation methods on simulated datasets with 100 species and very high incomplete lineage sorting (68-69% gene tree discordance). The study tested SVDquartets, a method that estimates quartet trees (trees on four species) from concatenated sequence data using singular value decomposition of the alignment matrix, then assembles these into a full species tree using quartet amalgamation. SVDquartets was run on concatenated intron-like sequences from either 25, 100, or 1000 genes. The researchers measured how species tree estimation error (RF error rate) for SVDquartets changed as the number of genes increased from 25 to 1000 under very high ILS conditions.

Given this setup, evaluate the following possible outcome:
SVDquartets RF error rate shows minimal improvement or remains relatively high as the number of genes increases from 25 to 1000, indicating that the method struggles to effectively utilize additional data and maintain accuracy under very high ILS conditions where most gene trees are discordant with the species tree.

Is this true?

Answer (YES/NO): YES